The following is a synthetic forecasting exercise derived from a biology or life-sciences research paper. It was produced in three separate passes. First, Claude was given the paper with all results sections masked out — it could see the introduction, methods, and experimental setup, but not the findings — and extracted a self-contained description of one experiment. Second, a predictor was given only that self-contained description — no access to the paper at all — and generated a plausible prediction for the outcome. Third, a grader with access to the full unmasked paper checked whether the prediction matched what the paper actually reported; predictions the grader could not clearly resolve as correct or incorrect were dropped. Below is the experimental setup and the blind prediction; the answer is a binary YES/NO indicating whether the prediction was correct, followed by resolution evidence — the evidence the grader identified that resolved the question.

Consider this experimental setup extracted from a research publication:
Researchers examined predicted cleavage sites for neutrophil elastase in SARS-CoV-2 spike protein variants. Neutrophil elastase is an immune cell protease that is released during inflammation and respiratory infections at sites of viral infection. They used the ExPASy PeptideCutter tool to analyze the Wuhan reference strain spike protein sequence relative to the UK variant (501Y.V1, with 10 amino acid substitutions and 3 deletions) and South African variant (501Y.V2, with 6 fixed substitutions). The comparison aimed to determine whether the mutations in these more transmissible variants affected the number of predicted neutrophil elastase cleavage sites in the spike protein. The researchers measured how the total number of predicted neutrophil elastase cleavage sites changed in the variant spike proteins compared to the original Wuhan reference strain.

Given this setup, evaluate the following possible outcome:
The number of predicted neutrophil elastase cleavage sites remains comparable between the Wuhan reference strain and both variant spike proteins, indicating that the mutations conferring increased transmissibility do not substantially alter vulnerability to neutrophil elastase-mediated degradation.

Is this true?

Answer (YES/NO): NO